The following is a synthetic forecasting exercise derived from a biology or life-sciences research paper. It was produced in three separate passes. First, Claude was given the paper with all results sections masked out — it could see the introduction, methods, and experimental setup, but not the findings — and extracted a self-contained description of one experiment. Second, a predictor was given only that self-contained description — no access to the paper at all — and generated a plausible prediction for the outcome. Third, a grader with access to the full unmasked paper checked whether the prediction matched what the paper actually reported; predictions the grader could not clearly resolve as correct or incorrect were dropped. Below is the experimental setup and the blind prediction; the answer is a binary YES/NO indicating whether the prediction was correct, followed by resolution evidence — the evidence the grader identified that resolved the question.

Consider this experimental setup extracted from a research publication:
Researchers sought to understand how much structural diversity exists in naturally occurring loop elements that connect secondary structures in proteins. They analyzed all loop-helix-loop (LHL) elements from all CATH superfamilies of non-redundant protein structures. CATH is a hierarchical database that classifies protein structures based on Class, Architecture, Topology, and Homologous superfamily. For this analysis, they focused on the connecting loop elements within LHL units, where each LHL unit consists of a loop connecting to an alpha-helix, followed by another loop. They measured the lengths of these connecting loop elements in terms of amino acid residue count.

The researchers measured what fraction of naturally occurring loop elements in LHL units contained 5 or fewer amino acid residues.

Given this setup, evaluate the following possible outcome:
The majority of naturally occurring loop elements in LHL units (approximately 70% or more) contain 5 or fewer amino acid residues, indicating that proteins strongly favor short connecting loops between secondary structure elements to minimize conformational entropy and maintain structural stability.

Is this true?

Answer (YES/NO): YES